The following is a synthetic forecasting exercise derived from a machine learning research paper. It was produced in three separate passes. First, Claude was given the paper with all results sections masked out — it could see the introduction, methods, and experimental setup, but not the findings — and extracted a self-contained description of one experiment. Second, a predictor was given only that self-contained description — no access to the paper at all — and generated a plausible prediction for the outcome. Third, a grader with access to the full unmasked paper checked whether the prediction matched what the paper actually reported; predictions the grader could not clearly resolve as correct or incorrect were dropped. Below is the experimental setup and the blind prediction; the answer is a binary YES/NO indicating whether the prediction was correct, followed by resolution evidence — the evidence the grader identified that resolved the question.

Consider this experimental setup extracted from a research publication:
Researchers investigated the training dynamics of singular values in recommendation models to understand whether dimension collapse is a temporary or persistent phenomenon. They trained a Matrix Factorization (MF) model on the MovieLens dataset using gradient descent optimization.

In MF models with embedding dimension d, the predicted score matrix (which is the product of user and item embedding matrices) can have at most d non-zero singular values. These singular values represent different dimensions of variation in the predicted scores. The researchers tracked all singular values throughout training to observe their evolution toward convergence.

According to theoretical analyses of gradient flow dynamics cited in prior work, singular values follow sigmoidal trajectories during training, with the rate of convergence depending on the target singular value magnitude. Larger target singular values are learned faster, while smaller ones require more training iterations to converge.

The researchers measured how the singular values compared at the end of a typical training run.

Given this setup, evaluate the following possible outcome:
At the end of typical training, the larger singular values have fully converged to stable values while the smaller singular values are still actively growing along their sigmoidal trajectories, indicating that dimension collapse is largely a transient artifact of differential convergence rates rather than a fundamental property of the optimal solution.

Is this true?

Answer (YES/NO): YES